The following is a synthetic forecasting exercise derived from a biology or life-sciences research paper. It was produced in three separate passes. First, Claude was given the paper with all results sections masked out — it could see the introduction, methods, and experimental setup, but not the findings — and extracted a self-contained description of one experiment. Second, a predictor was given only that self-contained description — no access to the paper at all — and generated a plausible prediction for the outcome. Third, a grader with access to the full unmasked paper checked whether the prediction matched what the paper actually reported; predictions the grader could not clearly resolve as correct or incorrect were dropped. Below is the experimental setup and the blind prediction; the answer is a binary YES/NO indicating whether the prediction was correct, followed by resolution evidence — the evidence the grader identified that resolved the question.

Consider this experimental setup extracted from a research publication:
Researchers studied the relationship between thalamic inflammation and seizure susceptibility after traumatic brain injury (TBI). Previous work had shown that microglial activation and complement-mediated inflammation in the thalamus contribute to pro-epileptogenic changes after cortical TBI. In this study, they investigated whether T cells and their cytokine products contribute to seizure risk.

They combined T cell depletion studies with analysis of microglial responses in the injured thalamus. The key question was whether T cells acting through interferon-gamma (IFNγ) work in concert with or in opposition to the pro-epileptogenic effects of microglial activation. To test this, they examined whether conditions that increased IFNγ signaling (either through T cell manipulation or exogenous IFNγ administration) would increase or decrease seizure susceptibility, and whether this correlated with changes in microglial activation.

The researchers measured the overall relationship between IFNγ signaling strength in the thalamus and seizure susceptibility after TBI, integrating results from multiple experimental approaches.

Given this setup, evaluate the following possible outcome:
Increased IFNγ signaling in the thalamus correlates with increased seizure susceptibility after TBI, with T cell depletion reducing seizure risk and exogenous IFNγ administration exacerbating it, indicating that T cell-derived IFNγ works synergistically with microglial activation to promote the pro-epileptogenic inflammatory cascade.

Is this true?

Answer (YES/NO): NO